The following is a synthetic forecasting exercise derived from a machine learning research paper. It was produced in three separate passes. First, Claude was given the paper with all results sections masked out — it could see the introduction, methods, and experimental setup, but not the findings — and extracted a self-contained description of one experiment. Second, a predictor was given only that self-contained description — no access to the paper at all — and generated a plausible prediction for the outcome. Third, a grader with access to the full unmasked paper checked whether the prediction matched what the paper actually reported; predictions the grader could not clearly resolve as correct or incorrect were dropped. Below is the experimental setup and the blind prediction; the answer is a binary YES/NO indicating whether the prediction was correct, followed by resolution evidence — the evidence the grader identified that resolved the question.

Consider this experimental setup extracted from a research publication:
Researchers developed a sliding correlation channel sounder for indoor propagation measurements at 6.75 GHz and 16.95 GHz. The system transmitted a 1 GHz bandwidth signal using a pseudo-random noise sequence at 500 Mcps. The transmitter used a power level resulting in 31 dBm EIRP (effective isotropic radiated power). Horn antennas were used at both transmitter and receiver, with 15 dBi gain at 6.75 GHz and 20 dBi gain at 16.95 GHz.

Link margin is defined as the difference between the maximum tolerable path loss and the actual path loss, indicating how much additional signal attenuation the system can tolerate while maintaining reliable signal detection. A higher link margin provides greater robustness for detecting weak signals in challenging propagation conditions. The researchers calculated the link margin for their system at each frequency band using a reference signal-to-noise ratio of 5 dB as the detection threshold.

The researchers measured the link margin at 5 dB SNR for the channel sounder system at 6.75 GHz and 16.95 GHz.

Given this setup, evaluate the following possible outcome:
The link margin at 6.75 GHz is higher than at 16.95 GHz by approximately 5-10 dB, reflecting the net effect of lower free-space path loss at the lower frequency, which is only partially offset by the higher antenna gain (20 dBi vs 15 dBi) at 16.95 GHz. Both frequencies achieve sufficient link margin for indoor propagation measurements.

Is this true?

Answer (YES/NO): NO